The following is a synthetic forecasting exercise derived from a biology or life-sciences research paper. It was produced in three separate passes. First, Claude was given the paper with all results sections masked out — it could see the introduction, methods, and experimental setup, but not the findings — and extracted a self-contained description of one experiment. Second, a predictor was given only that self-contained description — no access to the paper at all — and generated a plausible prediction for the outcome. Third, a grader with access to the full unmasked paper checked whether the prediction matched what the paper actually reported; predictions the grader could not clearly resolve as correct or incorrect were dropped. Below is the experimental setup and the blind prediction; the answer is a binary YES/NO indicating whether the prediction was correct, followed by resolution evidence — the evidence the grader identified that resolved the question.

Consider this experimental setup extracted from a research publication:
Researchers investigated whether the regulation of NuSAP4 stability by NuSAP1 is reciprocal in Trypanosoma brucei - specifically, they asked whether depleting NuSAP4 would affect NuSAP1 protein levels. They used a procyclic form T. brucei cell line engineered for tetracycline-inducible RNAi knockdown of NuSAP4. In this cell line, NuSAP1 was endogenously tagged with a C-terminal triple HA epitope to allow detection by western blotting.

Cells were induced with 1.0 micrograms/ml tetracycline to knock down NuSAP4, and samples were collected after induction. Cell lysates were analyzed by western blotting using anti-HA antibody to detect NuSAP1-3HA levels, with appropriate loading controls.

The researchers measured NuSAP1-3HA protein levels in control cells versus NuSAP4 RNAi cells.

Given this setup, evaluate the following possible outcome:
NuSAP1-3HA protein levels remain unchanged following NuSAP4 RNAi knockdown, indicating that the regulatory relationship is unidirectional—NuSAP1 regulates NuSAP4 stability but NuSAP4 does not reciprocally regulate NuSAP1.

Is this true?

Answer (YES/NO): NO